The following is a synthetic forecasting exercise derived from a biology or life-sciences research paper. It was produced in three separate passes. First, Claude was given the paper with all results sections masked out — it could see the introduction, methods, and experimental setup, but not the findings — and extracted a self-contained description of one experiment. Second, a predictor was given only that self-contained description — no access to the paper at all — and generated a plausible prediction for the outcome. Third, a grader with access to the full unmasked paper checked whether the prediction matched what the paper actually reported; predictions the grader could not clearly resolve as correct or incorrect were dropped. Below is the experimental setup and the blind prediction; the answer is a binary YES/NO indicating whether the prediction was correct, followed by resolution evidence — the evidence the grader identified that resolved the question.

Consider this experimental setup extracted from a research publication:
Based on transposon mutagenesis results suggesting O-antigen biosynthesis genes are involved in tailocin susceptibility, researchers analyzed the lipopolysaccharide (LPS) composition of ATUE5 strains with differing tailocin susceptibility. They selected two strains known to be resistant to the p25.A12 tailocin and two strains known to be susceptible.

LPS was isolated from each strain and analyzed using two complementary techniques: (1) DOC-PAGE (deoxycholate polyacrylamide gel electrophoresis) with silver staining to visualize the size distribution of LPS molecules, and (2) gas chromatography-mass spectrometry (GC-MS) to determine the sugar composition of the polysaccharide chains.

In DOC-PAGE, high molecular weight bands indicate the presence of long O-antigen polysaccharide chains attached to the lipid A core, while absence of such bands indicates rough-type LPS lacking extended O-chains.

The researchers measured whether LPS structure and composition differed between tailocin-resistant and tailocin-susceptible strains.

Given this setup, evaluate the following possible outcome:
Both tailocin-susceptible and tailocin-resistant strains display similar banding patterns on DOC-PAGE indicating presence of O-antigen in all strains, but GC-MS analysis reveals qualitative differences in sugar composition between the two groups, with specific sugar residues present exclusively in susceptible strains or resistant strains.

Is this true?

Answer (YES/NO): NO